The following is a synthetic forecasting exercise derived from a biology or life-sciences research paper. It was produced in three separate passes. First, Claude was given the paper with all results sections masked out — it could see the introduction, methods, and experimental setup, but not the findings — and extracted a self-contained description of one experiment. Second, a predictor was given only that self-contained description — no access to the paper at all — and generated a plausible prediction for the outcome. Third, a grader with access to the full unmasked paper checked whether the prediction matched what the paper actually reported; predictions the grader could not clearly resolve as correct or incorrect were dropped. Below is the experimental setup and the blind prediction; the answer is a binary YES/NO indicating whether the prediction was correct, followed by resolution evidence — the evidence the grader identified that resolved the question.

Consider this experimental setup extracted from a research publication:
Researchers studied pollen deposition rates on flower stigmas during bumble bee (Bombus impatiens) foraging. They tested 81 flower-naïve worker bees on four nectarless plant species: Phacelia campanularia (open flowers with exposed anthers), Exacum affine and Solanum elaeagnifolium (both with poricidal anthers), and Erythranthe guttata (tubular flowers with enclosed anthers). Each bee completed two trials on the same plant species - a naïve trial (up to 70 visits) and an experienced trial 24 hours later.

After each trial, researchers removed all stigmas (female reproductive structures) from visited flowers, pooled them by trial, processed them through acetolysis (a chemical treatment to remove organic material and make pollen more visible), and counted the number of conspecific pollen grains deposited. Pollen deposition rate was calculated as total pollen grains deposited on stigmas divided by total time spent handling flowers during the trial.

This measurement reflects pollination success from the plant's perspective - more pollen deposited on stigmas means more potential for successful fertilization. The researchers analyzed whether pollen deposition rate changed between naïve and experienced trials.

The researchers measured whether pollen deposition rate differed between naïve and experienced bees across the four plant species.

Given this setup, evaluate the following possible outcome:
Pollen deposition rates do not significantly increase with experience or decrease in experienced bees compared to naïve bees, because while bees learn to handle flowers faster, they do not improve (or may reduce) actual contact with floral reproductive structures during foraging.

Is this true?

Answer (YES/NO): YES